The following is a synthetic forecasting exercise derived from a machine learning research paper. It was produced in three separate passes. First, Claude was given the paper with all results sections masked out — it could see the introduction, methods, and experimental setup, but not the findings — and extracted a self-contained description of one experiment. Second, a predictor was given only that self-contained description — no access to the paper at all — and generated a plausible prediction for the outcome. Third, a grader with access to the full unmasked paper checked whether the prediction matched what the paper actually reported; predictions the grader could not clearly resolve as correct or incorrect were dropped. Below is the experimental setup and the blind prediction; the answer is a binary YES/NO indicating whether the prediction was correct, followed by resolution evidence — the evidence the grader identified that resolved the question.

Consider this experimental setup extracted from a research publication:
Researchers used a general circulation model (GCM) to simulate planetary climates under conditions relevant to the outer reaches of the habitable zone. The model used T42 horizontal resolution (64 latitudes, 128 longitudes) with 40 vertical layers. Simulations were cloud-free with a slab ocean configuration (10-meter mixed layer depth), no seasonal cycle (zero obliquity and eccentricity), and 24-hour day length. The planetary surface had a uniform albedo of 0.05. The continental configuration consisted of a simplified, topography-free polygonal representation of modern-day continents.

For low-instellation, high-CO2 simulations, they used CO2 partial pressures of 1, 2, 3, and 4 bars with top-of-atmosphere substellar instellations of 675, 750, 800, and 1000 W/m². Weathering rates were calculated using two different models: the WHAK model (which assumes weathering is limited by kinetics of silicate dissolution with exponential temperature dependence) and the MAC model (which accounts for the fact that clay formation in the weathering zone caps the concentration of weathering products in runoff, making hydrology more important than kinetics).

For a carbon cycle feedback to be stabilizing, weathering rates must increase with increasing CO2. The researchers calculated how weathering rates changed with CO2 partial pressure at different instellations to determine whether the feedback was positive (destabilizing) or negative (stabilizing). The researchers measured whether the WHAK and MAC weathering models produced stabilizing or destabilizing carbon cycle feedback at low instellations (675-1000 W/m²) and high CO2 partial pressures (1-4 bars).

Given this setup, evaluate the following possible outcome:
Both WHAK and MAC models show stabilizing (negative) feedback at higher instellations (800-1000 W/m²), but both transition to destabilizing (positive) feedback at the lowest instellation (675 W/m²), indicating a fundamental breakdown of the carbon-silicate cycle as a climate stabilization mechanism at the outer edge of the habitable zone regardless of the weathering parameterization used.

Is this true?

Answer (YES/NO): NO